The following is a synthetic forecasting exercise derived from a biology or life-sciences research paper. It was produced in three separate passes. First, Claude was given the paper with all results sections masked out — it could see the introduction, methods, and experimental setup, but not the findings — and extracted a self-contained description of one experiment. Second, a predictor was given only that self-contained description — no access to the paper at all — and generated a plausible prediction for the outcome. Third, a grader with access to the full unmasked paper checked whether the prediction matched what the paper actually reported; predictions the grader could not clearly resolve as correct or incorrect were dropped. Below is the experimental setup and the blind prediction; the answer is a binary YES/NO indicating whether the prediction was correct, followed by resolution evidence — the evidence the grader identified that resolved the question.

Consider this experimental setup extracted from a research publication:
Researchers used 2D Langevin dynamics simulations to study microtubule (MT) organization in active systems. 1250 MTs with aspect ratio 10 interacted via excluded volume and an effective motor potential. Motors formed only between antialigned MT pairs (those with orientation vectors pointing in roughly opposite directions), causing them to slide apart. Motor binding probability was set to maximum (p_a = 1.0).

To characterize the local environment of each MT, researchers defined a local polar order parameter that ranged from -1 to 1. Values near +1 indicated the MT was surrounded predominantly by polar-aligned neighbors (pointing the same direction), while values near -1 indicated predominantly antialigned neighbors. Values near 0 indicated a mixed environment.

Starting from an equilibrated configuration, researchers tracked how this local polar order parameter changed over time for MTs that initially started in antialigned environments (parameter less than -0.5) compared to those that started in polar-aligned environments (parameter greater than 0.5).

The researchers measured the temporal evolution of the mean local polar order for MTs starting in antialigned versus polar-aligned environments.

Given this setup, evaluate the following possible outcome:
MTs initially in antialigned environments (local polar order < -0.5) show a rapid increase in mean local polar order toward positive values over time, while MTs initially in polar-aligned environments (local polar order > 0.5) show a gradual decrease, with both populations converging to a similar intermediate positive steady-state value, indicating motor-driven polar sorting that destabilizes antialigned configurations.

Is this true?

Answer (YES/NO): NO